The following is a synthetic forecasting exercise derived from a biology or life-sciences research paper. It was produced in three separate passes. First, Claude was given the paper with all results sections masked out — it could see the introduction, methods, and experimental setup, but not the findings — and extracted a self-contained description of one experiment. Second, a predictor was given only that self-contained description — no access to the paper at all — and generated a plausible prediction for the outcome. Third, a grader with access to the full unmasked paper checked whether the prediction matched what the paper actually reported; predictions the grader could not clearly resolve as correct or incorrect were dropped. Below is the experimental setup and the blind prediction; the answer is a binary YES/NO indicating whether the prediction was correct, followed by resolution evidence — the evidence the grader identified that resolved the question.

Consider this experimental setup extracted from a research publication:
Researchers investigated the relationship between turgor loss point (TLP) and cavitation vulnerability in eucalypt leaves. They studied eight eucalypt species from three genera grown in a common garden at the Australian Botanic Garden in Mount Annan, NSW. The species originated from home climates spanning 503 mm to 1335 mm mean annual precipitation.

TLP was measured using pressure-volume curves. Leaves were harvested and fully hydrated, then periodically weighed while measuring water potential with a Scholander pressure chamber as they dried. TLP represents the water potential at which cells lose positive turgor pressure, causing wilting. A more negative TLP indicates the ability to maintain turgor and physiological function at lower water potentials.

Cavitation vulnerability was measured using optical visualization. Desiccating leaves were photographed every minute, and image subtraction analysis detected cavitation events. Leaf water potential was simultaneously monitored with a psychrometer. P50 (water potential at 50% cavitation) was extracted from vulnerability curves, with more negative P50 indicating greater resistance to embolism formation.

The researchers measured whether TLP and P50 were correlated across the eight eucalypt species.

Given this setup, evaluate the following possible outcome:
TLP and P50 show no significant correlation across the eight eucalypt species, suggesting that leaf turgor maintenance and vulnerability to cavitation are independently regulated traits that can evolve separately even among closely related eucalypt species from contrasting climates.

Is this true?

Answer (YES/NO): YES